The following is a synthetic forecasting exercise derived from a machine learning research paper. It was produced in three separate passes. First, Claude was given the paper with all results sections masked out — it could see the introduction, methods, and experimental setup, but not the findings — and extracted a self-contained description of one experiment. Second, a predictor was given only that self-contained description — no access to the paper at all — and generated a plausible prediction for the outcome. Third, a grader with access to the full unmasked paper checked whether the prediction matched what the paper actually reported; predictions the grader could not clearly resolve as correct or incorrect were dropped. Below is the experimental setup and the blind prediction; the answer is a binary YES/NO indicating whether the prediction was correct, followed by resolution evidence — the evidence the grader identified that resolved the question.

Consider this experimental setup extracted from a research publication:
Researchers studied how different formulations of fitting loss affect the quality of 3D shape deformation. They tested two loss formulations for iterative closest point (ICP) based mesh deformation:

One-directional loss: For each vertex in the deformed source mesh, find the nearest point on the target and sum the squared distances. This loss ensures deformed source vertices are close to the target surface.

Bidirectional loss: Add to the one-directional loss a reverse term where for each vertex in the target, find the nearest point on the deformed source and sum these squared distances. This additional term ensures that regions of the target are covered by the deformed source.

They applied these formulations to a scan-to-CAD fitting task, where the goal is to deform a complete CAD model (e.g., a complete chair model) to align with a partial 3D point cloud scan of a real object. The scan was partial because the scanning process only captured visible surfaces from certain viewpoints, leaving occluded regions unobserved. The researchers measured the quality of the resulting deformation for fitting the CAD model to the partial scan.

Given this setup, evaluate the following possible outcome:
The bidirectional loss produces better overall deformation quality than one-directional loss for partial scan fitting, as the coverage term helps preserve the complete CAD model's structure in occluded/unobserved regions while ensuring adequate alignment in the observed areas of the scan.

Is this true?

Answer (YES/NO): NO